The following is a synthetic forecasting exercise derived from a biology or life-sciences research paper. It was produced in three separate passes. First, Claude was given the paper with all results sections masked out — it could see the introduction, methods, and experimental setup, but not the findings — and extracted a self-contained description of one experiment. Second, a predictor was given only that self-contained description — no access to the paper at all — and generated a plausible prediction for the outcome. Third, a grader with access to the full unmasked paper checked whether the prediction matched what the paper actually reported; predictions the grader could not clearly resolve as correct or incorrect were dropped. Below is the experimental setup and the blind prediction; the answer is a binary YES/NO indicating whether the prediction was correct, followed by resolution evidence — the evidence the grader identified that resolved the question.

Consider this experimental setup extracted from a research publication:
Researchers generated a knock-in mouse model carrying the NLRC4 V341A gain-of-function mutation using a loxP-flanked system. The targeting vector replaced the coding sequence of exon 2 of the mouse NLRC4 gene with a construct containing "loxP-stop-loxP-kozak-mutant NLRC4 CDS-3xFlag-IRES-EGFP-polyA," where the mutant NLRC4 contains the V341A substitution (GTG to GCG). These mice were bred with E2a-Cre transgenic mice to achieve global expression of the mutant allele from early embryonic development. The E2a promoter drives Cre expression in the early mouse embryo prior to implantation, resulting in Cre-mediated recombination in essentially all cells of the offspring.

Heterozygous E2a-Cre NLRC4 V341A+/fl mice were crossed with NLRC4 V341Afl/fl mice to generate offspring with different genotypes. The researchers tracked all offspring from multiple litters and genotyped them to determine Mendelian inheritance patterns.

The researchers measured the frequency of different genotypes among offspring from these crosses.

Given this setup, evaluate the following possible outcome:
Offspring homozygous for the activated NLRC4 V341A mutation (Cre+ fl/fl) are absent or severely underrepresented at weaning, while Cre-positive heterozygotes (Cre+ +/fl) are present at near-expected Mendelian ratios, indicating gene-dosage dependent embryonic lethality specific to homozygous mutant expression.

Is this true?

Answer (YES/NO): NO